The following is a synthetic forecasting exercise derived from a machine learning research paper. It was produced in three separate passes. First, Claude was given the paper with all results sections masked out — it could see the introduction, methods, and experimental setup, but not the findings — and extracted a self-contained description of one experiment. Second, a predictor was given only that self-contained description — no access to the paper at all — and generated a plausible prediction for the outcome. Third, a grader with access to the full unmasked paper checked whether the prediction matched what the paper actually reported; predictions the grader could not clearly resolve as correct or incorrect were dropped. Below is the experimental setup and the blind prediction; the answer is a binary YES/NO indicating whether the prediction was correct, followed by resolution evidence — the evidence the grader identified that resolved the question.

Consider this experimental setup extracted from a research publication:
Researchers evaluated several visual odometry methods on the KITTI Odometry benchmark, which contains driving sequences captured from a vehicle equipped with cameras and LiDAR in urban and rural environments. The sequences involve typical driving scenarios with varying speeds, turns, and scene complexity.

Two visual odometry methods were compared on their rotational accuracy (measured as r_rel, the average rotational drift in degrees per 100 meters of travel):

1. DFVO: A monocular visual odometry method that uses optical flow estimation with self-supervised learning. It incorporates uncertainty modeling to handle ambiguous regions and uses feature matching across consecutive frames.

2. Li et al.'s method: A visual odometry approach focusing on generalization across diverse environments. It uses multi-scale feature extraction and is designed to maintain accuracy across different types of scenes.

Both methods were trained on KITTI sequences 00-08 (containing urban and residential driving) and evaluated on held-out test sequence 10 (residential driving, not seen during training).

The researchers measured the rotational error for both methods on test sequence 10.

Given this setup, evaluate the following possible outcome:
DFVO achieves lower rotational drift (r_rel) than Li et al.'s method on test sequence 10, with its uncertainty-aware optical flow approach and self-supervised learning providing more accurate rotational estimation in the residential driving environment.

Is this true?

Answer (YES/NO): NO